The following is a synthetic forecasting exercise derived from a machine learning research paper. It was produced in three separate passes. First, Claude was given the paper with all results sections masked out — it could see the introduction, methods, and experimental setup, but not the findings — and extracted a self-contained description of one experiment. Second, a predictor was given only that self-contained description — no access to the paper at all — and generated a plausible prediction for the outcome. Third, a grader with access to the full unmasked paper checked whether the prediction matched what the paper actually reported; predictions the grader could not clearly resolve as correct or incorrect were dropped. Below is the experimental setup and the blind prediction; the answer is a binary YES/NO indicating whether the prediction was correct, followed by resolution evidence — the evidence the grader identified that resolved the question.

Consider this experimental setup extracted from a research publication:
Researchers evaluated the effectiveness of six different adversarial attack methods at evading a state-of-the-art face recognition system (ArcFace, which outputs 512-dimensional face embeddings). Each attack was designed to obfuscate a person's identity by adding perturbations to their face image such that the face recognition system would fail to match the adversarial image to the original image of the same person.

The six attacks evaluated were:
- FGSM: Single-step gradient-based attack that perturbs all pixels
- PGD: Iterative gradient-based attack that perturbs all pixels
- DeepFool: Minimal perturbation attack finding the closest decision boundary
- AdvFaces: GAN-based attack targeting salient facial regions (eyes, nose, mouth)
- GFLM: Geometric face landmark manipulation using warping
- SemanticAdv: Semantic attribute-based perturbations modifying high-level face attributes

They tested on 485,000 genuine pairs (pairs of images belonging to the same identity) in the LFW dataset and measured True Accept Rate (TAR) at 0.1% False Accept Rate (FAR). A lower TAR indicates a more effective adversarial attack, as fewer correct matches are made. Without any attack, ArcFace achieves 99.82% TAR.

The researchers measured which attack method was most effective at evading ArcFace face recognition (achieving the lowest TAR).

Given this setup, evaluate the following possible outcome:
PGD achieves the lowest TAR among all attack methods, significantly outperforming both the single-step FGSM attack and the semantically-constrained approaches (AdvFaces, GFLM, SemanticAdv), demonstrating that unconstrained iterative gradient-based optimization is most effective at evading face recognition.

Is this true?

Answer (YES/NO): NO